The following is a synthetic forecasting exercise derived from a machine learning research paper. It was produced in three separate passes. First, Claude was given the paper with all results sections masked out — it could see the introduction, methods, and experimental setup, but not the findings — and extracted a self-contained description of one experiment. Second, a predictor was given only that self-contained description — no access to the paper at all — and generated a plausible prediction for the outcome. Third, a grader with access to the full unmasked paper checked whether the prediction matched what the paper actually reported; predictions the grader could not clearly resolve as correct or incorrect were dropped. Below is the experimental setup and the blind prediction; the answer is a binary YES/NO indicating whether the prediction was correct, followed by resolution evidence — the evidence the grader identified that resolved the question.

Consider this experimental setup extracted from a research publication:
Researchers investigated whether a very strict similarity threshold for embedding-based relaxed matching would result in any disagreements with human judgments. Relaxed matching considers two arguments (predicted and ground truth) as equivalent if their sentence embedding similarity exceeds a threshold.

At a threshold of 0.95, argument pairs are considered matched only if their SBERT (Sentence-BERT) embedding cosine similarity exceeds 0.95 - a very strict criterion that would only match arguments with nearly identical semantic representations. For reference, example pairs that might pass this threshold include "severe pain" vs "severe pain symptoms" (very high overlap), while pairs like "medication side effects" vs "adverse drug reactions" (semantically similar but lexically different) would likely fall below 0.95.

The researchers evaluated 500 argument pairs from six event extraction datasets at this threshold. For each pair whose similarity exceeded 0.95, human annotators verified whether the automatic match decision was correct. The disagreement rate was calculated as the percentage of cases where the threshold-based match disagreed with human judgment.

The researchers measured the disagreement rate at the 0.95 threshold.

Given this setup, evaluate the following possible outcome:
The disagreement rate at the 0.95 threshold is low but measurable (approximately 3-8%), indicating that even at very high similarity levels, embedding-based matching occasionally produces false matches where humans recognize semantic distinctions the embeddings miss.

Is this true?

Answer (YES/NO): NO